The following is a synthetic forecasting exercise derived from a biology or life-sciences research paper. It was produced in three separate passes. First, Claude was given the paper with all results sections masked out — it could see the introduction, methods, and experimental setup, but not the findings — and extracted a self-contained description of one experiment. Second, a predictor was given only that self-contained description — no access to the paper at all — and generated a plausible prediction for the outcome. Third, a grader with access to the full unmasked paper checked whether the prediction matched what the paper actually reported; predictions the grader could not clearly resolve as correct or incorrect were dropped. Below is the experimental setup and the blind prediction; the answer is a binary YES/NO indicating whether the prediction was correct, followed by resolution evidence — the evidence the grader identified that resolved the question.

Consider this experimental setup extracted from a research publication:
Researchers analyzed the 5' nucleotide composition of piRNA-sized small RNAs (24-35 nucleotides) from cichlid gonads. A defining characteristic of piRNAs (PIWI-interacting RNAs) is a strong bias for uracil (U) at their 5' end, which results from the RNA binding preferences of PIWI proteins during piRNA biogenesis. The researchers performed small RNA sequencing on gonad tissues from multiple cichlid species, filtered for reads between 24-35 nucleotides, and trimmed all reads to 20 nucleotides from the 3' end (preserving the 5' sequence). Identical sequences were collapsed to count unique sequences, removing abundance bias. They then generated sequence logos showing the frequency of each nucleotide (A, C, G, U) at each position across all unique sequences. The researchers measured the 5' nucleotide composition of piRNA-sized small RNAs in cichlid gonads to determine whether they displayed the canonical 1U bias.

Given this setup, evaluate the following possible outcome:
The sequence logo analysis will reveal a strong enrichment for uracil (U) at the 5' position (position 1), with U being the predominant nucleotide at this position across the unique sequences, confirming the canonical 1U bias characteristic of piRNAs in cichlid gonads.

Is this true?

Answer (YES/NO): YES